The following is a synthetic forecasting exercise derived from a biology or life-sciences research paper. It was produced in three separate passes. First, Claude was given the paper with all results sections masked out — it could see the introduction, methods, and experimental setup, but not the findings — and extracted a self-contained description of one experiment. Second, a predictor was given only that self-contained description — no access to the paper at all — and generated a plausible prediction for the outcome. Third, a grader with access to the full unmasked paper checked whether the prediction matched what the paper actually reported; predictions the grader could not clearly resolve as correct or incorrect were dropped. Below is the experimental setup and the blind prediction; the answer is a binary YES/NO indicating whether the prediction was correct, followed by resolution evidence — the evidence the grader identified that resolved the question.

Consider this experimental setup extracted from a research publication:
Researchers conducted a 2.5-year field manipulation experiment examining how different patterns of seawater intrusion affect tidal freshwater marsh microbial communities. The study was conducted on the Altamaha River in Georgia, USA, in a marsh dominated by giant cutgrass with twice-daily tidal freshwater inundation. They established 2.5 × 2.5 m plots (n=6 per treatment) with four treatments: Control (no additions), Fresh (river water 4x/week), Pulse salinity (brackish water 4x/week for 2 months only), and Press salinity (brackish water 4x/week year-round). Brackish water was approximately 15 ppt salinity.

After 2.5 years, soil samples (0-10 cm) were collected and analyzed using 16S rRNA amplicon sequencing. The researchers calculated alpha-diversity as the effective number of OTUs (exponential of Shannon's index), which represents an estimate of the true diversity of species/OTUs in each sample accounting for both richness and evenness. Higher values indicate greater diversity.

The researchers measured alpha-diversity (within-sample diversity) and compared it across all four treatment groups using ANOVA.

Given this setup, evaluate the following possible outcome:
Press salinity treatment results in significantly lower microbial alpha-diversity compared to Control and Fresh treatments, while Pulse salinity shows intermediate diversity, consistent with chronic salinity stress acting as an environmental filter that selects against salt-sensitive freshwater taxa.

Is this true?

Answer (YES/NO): NO